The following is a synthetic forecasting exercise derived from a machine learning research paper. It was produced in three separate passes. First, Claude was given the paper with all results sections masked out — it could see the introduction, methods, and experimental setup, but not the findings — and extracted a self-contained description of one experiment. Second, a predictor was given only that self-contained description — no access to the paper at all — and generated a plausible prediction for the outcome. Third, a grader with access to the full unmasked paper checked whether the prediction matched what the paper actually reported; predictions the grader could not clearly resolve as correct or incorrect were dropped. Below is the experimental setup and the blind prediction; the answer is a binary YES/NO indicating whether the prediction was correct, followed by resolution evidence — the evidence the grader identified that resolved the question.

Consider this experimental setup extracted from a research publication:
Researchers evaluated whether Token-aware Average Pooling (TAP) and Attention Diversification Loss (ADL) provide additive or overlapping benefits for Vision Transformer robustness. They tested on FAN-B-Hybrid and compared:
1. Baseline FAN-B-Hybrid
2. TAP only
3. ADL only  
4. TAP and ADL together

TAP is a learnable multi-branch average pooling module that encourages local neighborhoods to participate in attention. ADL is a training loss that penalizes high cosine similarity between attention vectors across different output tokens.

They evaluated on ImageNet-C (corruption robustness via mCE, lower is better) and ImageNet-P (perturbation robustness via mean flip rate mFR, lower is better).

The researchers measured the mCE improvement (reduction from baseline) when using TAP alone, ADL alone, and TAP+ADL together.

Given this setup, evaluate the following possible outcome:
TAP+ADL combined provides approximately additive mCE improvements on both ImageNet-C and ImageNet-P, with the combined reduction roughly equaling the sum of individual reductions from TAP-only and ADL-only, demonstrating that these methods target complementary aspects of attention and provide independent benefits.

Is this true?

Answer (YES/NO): NO